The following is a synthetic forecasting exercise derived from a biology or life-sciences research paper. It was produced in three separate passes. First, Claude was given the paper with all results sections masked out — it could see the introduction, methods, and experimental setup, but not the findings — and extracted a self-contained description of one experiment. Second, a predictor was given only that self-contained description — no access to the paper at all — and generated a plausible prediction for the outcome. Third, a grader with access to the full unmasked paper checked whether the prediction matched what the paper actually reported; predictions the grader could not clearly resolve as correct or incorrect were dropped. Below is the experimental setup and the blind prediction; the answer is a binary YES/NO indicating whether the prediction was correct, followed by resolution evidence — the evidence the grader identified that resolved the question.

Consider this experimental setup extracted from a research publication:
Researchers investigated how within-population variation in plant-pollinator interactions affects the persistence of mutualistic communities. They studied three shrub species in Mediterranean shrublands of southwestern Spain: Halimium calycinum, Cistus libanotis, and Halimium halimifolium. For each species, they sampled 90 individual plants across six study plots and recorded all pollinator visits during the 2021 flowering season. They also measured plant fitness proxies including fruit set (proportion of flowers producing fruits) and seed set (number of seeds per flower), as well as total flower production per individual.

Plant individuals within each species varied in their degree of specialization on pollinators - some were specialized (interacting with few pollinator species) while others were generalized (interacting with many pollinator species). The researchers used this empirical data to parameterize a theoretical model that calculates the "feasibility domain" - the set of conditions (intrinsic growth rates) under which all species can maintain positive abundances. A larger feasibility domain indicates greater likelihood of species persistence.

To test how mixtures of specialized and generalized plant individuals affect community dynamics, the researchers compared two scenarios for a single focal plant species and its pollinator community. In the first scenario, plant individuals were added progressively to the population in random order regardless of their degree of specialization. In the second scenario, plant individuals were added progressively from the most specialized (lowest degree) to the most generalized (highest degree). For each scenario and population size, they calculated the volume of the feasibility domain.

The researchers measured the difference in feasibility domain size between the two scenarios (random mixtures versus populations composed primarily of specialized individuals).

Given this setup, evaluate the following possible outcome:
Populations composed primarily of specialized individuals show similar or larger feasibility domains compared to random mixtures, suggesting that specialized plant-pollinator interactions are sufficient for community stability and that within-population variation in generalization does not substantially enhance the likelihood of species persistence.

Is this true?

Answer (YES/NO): NO